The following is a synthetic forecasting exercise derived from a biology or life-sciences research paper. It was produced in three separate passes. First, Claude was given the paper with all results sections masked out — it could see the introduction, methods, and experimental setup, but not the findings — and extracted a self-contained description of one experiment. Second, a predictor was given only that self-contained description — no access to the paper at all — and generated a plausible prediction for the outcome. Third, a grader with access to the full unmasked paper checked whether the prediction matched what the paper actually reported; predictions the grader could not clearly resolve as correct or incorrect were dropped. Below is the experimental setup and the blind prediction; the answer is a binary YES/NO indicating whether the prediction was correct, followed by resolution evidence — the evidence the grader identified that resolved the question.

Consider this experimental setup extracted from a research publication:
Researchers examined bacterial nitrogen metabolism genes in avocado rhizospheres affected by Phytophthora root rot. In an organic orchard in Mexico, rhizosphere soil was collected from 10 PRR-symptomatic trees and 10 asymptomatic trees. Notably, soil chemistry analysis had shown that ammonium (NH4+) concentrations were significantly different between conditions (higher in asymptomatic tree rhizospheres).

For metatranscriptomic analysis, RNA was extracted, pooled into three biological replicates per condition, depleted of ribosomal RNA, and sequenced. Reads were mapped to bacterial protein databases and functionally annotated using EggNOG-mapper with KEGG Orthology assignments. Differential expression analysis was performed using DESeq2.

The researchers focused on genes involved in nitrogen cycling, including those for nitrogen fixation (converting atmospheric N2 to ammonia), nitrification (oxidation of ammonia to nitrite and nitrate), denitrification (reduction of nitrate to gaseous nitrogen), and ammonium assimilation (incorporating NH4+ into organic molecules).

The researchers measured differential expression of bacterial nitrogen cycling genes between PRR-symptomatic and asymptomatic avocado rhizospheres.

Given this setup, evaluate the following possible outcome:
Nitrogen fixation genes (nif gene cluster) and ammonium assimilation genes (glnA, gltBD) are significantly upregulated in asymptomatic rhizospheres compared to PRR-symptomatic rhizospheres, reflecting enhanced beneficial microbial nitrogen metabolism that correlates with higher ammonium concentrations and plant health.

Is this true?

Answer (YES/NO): NO